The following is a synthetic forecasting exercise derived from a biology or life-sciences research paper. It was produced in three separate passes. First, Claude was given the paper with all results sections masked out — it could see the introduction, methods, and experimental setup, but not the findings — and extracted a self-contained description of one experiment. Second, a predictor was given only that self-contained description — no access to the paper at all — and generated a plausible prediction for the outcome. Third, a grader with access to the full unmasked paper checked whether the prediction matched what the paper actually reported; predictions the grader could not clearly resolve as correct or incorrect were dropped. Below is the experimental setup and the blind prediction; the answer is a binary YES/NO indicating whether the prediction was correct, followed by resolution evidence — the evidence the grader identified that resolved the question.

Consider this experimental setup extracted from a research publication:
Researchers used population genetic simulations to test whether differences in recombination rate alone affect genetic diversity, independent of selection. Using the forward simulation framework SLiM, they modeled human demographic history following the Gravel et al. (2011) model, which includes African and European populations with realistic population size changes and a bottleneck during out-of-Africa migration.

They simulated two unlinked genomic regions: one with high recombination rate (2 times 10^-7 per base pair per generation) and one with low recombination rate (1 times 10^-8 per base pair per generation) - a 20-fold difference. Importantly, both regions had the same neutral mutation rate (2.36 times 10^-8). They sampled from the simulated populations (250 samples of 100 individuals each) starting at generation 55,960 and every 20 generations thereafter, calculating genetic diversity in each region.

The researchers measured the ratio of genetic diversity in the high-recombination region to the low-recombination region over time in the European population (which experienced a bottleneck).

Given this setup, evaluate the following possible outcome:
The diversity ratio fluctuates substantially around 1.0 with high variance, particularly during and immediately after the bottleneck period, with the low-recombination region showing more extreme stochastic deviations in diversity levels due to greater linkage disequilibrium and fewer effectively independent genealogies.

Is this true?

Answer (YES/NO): NO